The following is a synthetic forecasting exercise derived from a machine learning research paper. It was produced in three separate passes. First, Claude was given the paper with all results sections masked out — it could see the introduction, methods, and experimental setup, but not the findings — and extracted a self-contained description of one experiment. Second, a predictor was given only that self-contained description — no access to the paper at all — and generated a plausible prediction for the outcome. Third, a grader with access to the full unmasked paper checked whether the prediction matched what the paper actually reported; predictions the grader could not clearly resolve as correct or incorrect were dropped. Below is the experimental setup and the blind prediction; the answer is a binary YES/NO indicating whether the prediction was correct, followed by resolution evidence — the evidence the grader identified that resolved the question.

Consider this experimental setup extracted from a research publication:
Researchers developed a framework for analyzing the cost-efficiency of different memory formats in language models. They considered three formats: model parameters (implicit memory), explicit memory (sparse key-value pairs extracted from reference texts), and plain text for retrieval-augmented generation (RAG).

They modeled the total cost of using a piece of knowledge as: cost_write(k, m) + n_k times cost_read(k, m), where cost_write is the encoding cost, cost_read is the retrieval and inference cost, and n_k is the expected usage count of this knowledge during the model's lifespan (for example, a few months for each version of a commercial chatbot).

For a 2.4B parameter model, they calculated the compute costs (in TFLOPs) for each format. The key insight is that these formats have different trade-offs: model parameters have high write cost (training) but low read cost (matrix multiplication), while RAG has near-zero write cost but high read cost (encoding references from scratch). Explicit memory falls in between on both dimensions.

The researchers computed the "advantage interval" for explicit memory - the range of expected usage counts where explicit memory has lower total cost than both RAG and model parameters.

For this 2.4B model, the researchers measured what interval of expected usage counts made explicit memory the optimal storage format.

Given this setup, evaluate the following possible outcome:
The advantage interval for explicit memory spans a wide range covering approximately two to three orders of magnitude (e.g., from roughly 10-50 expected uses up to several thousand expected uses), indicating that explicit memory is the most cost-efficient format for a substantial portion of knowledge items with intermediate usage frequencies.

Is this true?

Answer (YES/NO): NO